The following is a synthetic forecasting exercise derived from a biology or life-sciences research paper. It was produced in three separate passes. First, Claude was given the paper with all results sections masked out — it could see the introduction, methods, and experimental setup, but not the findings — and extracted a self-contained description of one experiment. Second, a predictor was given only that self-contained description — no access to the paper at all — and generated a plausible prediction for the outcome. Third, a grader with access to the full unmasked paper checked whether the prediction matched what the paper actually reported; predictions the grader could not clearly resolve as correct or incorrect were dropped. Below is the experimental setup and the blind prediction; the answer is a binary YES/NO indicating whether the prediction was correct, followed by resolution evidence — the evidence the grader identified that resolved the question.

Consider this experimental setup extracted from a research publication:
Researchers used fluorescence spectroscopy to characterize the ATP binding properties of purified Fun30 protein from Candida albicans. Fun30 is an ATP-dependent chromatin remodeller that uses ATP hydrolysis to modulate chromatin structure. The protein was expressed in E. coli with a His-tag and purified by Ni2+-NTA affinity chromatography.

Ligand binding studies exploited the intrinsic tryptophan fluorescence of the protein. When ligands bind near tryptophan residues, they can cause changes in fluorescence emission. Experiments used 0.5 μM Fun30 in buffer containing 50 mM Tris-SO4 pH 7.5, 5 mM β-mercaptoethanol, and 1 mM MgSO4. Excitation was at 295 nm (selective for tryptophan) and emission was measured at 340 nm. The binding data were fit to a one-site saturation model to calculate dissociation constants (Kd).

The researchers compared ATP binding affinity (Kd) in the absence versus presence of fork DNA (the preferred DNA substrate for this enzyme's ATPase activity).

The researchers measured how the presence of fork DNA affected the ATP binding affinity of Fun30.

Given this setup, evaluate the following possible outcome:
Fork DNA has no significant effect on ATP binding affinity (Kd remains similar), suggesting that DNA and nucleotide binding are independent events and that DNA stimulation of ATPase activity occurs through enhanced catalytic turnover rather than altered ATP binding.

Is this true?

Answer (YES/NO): NO